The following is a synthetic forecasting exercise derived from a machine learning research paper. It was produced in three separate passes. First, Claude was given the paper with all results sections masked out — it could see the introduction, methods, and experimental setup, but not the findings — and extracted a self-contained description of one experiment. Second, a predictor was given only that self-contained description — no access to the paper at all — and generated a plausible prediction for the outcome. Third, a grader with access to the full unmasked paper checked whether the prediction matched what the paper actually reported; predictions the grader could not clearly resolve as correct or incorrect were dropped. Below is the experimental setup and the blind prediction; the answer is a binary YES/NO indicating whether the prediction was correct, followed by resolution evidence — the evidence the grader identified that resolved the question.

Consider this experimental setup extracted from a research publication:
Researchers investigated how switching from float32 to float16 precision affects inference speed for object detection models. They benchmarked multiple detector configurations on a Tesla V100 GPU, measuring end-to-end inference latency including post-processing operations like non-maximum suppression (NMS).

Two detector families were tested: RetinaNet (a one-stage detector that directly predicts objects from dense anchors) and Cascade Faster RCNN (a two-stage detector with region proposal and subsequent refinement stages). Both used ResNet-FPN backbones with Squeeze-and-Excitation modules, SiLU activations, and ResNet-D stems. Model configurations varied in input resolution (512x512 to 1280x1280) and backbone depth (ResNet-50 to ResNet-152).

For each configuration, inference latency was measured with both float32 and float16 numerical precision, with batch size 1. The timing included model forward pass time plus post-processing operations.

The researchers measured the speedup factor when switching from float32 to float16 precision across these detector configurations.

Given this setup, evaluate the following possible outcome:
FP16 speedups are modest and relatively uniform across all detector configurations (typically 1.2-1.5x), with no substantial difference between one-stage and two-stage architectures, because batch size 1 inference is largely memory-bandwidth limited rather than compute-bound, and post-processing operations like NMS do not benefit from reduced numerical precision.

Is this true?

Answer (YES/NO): NO